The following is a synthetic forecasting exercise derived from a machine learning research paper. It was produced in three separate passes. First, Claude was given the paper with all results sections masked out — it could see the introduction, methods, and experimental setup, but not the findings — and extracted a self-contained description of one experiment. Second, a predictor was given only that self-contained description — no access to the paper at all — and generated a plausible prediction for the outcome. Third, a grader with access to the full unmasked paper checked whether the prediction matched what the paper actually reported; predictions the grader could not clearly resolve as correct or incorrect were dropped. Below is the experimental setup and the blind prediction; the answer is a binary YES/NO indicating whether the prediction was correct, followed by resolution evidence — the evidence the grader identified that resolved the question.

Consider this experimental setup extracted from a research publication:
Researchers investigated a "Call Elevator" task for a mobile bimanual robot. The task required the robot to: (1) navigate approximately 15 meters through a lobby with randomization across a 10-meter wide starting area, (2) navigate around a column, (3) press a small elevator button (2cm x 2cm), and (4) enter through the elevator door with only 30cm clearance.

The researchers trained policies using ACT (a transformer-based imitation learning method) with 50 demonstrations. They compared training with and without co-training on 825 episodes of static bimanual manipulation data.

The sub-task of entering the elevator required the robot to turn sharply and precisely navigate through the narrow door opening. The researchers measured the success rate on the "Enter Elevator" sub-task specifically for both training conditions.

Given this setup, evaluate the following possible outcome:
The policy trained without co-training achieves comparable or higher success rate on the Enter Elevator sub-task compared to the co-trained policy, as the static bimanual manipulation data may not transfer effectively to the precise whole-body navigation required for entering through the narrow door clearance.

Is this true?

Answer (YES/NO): NO